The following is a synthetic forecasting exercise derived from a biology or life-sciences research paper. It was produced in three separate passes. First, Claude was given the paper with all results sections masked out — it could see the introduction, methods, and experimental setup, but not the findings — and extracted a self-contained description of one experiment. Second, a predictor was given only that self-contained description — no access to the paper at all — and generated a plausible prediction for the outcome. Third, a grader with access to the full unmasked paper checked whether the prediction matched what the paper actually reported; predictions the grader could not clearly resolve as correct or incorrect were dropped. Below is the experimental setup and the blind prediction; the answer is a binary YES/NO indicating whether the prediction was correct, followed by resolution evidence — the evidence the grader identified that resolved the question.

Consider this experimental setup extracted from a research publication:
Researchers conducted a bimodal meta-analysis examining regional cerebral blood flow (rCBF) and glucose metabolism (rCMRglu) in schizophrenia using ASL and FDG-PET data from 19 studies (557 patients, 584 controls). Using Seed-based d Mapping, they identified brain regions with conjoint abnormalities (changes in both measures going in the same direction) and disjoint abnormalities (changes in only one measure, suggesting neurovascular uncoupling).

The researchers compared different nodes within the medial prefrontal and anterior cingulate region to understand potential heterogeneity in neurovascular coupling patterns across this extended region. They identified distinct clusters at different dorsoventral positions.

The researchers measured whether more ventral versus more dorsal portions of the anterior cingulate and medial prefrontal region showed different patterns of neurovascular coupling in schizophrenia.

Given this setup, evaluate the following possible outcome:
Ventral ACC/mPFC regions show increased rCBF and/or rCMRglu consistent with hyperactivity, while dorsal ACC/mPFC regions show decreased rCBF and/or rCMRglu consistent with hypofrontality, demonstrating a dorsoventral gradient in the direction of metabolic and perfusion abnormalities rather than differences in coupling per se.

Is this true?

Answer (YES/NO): NO